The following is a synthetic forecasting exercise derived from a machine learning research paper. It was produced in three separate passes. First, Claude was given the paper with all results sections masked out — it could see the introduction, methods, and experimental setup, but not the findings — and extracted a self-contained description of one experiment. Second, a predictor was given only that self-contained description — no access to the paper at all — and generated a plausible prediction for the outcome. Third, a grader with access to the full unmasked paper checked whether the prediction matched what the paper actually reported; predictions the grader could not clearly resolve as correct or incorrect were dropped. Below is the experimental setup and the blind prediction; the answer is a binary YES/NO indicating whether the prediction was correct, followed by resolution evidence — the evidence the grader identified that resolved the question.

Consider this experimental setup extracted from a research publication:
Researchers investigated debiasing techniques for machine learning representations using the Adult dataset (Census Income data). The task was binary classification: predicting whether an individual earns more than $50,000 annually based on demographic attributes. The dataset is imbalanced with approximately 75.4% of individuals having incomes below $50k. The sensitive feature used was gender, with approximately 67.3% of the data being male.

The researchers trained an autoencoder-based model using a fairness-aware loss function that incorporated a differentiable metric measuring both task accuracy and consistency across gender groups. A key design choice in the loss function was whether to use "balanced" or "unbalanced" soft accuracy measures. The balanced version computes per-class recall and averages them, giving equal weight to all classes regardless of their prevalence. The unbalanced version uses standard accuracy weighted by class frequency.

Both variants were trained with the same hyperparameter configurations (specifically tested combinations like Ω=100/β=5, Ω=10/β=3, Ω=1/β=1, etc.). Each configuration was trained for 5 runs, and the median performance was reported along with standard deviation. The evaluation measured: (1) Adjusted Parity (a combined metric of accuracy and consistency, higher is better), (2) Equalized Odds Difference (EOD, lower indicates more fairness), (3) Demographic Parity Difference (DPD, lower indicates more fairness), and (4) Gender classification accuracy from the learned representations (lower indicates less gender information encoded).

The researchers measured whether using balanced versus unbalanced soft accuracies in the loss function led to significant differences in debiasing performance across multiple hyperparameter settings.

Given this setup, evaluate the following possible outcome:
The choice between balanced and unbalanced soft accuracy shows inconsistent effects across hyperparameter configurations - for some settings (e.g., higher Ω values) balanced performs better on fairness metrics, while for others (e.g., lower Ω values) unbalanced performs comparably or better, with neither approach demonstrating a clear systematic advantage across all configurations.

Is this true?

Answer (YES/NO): NO